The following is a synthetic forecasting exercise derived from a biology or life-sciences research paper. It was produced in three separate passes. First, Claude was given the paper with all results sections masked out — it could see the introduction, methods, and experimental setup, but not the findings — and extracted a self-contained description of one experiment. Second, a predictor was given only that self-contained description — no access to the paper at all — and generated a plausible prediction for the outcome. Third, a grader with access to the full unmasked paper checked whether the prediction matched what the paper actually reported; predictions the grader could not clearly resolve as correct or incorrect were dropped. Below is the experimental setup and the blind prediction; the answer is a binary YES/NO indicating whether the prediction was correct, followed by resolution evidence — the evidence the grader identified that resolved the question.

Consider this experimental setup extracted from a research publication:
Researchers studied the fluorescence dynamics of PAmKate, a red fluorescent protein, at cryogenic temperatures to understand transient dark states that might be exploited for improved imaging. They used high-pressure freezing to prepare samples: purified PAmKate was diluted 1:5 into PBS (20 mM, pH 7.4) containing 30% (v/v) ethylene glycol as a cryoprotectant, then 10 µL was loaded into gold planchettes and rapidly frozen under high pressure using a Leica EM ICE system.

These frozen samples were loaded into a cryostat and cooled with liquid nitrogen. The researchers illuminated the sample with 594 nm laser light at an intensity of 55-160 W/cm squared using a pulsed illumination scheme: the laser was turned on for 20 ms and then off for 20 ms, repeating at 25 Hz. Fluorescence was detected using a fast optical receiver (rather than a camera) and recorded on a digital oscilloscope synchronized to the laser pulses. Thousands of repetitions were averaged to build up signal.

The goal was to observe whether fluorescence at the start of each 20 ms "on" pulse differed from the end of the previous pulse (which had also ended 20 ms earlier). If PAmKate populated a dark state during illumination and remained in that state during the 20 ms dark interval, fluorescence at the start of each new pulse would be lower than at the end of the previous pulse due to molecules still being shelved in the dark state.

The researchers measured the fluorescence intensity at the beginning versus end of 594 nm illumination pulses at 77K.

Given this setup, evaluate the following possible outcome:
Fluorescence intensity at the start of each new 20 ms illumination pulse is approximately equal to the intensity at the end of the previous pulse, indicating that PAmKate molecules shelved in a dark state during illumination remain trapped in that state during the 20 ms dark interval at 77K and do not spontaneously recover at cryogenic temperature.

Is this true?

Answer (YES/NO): NO